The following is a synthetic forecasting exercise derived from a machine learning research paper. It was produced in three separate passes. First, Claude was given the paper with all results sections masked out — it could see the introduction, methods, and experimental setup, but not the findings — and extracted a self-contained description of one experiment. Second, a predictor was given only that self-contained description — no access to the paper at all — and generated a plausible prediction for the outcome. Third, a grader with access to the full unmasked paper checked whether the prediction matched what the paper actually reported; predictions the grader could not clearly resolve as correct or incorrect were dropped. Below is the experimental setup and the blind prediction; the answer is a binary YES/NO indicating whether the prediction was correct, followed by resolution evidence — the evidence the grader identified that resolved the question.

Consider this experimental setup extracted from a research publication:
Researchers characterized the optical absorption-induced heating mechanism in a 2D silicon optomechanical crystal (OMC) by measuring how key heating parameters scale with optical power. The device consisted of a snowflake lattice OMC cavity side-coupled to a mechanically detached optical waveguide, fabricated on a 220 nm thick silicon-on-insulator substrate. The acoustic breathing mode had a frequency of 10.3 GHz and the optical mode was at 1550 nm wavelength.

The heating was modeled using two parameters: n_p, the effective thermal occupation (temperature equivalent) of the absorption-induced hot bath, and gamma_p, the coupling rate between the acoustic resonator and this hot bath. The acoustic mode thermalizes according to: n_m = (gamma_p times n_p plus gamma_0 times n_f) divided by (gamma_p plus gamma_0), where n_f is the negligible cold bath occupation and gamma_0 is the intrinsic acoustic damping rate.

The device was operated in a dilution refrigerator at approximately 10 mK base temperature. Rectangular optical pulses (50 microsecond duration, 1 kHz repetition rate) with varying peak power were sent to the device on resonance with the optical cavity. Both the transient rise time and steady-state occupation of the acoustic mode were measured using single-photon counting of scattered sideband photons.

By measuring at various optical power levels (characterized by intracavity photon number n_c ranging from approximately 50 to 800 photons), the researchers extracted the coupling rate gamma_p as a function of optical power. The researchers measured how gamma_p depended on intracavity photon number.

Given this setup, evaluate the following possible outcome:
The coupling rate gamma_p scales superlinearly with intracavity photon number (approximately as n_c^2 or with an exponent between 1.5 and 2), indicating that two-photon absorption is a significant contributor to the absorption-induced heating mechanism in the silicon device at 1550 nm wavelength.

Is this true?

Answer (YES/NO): NO